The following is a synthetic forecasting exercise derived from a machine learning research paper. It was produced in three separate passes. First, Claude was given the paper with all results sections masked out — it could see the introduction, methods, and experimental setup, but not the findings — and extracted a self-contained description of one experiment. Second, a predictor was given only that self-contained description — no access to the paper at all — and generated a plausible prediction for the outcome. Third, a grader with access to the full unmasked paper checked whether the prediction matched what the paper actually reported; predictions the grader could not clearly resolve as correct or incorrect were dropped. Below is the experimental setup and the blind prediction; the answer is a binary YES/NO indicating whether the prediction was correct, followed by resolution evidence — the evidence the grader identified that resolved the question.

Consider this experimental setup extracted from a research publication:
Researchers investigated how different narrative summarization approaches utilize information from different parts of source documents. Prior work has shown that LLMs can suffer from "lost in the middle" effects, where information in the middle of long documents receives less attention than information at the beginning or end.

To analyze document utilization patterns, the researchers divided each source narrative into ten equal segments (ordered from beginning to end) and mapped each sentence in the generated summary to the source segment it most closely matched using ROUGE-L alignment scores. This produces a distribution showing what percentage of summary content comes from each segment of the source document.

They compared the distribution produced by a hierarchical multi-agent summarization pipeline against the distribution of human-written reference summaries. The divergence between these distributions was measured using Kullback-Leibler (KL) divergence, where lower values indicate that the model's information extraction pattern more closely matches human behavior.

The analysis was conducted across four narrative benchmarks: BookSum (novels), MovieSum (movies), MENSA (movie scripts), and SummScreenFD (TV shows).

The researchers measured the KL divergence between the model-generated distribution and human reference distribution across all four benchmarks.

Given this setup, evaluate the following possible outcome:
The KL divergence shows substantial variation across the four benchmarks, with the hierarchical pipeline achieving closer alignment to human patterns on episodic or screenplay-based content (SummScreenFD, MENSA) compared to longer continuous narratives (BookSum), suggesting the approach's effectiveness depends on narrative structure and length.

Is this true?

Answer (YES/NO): NO